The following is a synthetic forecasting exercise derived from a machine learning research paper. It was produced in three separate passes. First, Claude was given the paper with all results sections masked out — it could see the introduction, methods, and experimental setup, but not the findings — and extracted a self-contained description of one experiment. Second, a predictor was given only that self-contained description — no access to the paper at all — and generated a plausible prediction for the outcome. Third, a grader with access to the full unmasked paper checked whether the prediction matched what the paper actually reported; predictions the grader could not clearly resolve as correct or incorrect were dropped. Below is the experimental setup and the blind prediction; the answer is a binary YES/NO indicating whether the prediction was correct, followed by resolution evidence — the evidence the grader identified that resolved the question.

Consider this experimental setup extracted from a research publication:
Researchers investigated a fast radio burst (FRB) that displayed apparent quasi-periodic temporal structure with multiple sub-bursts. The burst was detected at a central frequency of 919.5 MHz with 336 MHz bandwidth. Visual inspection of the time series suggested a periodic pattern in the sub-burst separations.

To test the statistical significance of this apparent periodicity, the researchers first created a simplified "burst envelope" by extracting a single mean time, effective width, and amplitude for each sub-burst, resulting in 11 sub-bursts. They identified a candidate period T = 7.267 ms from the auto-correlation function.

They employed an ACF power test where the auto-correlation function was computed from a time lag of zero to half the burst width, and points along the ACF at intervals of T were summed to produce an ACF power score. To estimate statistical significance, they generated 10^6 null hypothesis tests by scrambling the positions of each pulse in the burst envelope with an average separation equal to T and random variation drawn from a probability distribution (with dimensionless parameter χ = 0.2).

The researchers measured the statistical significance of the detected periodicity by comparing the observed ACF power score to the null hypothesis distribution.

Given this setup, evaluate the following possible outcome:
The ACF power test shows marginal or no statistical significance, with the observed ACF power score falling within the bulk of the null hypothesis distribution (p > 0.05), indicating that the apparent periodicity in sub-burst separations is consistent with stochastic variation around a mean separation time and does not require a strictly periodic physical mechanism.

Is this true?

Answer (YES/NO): NO